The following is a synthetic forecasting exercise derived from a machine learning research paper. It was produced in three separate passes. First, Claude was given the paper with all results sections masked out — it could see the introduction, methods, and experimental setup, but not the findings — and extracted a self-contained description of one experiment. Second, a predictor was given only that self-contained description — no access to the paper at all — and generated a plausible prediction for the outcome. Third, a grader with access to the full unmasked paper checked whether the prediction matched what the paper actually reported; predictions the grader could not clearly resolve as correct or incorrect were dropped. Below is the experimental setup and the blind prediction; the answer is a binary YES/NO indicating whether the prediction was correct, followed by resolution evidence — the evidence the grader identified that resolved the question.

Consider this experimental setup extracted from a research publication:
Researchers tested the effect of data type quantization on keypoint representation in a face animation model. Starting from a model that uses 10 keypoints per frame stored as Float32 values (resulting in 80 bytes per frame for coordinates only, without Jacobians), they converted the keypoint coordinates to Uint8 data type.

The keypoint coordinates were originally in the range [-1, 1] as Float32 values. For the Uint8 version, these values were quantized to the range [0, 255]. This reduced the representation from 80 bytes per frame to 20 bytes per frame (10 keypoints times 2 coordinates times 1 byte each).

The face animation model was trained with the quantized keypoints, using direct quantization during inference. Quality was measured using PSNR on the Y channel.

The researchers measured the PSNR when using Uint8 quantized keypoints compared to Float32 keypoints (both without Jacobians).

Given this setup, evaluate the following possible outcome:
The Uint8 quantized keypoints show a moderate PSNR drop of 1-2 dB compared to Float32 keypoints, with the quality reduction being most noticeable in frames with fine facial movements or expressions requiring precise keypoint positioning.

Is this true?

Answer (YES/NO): NO